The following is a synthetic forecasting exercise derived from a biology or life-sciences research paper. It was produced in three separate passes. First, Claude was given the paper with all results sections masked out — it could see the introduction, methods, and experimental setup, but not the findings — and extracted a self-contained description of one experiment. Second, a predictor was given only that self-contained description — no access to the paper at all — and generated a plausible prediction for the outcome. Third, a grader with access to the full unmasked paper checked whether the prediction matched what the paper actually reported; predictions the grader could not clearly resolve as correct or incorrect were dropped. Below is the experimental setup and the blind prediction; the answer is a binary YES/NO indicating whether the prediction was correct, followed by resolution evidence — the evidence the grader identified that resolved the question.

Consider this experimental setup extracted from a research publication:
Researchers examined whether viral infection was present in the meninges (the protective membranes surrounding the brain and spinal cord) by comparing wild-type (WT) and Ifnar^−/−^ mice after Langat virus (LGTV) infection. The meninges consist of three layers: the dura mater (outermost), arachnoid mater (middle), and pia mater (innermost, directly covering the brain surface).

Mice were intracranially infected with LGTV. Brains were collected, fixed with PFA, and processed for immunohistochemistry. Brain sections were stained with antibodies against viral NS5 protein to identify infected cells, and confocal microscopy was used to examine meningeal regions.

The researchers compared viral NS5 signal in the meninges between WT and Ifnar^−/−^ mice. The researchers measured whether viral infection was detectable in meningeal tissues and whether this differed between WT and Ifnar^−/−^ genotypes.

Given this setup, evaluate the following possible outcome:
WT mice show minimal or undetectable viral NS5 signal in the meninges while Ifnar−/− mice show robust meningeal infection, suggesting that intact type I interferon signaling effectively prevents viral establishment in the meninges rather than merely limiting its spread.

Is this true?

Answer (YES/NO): NO